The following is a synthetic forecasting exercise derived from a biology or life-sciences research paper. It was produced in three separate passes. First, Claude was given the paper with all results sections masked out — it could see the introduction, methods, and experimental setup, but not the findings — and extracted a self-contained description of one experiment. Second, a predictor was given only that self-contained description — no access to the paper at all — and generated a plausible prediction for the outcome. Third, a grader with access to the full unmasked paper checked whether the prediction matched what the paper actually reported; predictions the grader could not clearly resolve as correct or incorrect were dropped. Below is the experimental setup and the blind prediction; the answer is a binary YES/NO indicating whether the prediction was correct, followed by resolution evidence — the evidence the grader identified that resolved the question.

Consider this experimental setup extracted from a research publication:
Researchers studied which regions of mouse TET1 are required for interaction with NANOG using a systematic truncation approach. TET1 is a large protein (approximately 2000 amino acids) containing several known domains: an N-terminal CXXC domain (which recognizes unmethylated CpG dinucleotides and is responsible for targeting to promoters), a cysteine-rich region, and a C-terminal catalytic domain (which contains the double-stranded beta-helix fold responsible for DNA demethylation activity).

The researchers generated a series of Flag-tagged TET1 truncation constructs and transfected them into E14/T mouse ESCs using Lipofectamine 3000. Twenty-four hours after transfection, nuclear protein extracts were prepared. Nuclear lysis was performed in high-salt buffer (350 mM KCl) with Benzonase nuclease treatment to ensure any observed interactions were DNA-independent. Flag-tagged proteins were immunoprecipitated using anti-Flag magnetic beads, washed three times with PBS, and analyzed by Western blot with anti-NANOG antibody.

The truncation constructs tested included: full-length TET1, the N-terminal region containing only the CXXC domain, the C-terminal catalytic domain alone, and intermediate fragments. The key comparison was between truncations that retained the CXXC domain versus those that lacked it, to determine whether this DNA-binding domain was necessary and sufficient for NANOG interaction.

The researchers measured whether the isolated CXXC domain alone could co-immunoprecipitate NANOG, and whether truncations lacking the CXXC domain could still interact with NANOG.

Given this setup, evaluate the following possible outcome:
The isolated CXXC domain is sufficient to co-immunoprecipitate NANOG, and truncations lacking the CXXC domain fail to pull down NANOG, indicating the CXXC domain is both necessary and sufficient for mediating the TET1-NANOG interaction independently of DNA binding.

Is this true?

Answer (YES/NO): NO